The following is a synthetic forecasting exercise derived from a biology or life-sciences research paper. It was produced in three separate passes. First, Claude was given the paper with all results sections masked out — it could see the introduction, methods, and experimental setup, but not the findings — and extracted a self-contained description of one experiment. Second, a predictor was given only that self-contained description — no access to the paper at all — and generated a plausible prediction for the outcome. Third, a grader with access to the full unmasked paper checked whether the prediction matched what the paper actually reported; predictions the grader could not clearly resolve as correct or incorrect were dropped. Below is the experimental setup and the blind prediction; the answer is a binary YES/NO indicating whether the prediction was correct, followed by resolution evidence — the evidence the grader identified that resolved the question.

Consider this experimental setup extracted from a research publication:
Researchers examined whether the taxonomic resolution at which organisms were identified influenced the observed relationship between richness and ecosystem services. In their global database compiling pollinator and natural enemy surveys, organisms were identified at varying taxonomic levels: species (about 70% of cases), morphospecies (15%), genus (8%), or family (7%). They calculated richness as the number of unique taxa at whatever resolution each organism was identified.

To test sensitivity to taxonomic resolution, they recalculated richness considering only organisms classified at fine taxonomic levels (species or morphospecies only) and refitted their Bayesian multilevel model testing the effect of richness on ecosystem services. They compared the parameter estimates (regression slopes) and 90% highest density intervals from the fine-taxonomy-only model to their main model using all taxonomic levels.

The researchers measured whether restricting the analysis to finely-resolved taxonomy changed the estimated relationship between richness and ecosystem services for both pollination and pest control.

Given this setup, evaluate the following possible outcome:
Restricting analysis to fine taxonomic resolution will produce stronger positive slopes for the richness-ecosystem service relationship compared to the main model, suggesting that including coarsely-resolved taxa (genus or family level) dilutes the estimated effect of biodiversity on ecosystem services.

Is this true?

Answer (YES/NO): NO